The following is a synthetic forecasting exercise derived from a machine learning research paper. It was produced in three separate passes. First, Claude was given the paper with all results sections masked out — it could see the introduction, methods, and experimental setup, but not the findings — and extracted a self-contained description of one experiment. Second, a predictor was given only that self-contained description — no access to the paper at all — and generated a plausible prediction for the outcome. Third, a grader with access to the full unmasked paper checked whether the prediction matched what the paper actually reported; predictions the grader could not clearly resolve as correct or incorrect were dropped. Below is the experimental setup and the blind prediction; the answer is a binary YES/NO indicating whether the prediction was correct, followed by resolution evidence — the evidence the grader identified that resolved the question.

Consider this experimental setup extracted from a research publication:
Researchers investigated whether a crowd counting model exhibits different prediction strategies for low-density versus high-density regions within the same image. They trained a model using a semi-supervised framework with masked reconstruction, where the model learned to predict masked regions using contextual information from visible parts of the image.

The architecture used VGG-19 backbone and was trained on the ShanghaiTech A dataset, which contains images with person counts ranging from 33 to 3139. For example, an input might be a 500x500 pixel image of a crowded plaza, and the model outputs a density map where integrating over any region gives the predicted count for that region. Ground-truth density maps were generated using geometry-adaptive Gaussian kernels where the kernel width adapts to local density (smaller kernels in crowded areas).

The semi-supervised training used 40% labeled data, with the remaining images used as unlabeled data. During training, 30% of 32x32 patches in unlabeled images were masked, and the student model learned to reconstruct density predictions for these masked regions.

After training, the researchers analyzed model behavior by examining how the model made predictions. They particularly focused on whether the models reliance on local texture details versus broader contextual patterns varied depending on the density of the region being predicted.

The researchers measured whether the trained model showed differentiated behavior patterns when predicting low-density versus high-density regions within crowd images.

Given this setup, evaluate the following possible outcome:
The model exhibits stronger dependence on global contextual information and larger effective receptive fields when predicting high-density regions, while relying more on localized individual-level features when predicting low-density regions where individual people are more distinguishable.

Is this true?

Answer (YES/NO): NO